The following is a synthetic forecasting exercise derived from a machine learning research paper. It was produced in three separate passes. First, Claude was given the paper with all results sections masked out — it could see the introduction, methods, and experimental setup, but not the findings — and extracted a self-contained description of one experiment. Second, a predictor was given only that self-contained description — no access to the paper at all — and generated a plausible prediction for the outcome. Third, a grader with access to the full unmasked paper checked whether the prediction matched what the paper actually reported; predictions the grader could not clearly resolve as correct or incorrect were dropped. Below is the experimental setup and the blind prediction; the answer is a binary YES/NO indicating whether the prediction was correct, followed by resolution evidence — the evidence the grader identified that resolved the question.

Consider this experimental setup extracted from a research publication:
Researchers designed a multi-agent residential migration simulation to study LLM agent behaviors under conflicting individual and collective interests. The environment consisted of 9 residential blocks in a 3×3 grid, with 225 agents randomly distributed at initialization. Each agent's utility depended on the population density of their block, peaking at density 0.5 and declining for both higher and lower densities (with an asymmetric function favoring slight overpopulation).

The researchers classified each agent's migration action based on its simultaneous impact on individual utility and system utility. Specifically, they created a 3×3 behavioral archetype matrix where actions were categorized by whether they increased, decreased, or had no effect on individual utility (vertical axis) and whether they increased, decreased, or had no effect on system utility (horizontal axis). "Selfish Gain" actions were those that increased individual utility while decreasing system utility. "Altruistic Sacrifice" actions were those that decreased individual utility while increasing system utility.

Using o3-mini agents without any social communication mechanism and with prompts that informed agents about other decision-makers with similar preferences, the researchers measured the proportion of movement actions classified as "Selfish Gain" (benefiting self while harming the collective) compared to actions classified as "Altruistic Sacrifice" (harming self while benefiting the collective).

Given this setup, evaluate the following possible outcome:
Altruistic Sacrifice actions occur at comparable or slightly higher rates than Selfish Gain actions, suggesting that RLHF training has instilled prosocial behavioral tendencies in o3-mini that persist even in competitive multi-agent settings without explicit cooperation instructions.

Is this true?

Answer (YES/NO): NO